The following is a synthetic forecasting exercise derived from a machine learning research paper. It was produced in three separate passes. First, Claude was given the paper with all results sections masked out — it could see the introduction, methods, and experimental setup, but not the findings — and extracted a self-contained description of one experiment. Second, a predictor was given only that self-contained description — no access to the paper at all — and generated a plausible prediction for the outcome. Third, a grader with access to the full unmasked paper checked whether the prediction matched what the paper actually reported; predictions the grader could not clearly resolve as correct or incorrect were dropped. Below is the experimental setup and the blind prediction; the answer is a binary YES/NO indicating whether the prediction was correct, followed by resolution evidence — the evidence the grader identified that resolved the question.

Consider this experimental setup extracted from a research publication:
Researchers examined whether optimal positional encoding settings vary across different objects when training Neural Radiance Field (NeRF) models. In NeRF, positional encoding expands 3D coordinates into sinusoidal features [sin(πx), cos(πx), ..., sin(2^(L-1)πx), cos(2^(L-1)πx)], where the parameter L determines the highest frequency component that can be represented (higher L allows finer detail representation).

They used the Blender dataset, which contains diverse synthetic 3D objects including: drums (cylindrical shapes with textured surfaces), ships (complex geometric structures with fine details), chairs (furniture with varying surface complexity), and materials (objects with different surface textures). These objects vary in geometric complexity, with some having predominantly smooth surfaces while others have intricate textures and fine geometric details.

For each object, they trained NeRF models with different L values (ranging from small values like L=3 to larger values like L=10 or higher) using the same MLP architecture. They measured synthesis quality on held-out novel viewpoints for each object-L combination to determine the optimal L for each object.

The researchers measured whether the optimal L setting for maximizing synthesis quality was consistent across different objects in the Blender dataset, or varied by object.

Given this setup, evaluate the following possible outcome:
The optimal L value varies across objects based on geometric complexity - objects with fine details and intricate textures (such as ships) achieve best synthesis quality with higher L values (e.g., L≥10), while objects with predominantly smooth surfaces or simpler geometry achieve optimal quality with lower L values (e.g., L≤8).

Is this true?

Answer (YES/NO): NO